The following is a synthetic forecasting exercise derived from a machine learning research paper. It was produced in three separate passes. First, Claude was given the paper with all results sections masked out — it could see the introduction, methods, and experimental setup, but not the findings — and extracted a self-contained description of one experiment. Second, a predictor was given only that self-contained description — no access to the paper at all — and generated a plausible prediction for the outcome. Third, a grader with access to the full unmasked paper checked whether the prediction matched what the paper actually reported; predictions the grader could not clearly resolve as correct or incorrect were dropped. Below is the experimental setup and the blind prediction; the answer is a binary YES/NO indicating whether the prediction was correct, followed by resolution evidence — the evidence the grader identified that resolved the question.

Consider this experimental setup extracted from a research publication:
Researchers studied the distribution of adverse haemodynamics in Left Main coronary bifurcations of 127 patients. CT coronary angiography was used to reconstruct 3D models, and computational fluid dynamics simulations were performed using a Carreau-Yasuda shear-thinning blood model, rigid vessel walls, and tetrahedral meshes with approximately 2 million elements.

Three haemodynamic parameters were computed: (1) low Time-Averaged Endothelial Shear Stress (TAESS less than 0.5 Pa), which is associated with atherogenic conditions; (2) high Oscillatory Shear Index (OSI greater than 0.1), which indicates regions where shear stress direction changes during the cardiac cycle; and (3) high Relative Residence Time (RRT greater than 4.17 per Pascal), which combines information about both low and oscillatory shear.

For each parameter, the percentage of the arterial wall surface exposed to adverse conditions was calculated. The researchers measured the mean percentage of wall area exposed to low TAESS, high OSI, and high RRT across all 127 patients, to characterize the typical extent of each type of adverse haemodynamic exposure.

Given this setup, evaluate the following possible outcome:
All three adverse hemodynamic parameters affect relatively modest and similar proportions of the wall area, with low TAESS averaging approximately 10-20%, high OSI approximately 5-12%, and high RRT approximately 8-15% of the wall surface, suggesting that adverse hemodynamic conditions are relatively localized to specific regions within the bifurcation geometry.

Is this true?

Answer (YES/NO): NO